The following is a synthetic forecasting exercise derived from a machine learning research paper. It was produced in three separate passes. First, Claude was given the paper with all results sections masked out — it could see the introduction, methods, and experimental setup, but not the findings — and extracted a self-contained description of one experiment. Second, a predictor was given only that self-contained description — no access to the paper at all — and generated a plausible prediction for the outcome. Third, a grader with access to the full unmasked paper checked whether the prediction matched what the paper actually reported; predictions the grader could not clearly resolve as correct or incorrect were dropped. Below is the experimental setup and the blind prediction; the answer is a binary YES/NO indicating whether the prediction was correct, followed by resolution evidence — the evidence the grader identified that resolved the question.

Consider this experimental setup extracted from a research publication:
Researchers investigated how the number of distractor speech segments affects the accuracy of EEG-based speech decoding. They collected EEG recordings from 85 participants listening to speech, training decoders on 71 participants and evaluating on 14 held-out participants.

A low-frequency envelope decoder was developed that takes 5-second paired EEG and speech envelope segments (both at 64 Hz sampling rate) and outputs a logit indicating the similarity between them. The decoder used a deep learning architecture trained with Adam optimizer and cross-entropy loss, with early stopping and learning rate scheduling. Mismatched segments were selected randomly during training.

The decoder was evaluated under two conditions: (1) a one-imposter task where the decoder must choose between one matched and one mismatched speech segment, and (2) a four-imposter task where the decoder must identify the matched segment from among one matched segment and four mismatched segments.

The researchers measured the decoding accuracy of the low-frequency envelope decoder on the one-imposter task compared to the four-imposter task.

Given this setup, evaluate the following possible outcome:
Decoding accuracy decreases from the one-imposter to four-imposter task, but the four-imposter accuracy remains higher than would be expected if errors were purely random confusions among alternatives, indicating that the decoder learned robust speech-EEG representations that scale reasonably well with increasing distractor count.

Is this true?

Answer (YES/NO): YES